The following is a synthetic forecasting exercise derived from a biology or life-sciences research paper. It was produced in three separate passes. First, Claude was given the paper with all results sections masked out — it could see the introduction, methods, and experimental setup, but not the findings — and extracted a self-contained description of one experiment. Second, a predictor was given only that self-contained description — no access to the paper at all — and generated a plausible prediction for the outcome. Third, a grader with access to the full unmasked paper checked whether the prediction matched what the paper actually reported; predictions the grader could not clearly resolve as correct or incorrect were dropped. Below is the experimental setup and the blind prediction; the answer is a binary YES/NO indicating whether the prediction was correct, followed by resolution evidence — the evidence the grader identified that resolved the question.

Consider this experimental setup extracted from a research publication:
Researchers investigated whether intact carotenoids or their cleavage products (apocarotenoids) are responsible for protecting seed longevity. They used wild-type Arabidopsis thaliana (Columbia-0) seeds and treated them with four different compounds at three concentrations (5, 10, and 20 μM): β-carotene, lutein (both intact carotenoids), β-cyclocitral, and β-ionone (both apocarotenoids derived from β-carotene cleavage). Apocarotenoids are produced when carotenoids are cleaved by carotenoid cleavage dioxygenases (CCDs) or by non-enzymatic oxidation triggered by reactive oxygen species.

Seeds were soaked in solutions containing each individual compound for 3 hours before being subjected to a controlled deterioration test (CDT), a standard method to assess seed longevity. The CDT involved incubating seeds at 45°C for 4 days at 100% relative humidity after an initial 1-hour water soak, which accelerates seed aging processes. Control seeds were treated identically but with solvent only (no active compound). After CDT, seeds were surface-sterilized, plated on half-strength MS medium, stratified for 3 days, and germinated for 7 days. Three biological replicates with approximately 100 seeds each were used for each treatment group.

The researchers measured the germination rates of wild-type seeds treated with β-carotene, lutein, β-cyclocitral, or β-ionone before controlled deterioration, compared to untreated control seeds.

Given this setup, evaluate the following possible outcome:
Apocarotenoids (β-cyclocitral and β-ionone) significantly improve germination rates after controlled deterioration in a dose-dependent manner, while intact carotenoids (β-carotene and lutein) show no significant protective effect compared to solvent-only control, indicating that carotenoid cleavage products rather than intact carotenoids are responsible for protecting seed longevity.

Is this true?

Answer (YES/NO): NO